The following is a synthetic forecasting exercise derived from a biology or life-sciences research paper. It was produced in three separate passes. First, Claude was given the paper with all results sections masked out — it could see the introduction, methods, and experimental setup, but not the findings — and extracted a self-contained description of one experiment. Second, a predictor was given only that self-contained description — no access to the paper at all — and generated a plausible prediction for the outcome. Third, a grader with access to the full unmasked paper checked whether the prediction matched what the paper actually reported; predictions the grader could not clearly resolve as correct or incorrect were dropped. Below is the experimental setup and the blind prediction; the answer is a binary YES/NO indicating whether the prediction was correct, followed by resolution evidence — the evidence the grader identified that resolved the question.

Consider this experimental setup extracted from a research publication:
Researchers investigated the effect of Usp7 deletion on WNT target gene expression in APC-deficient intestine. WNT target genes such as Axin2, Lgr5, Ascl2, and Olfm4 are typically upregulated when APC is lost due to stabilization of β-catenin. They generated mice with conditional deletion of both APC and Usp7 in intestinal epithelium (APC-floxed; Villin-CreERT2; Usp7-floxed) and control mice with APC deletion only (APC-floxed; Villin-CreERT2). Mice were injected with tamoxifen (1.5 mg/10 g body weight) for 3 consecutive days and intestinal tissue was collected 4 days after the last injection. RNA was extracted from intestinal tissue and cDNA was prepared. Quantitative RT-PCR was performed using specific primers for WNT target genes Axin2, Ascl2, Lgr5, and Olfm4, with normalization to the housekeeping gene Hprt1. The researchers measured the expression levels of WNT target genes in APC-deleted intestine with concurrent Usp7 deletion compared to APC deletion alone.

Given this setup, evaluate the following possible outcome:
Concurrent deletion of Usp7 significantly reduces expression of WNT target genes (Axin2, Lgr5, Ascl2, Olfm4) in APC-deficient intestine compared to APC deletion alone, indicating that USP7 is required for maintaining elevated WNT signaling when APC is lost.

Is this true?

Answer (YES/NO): YES